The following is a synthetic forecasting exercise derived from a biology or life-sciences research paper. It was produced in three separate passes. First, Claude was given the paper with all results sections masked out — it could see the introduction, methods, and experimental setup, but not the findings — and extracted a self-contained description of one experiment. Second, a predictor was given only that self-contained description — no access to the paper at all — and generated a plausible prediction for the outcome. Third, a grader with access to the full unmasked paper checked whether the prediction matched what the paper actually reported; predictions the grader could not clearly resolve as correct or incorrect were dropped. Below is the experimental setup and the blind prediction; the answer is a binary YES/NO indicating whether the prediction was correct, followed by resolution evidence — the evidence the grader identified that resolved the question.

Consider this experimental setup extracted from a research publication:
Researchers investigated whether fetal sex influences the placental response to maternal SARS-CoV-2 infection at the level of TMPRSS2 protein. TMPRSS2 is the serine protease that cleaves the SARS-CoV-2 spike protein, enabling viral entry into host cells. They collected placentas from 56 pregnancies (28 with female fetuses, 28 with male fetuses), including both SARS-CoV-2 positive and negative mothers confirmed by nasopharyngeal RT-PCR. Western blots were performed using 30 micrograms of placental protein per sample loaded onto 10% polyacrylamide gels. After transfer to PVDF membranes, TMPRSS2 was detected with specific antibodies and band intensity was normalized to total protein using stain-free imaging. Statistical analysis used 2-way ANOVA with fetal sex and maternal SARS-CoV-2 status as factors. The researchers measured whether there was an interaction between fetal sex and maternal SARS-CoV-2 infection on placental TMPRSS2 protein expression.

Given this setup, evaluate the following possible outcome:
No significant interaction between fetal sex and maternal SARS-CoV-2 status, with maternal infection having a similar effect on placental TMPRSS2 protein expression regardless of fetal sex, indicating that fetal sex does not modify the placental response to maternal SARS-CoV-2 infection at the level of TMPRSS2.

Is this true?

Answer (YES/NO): NO